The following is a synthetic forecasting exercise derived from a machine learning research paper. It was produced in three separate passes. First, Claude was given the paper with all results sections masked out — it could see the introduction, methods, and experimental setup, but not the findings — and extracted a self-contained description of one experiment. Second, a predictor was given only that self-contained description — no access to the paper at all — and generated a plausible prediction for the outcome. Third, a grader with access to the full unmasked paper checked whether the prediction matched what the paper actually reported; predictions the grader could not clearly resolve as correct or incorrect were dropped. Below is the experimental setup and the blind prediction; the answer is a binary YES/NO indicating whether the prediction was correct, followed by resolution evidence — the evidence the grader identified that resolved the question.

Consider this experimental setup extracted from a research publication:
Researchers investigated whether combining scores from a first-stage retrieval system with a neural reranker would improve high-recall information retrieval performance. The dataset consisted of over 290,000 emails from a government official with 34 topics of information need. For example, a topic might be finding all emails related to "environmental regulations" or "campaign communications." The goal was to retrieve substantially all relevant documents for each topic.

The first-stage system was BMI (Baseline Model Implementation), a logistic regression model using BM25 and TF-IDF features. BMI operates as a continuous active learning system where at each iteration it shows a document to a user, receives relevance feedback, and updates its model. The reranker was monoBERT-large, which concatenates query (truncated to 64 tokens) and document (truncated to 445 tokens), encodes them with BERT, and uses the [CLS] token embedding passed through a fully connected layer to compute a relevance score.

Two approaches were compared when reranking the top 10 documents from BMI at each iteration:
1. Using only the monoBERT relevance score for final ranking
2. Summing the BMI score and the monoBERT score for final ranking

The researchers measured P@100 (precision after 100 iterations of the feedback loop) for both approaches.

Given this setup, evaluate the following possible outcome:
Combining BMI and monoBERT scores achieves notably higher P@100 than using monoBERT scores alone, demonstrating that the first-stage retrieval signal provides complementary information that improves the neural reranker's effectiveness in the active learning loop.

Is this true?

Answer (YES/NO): YES